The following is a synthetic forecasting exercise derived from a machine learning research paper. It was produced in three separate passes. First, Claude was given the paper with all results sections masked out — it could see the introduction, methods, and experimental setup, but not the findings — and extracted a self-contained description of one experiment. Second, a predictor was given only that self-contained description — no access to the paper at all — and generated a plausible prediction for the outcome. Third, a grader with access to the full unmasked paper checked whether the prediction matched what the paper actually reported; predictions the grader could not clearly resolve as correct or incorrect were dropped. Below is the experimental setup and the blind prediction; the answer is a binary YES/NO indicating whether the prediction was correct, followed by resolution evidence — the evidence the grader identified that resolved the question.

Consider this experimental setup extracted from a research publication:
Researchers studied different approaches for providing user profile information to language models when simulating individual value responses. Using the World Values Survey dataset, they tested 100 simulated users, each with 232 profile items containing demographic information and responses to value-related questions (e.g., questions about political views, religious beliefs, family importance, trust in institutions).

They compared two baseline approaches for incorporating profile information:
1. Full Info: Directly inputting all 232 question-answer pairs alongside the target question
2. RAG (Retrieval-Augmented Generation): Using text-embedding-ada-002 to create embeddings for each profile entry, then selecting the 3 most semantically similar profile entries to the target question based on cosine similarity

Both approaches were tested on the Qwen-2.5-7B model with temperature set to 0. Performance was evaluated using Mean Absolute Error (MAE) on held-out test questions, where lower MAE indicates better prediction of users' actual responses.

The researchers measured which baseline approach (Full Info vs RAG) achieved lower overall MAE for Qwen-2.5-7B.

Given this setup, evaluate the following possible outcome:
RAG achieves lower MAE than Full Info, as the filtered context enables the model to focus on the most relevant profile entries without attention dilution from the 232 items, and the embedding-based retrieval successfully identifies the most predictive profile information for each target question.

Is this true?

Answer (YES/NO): NO